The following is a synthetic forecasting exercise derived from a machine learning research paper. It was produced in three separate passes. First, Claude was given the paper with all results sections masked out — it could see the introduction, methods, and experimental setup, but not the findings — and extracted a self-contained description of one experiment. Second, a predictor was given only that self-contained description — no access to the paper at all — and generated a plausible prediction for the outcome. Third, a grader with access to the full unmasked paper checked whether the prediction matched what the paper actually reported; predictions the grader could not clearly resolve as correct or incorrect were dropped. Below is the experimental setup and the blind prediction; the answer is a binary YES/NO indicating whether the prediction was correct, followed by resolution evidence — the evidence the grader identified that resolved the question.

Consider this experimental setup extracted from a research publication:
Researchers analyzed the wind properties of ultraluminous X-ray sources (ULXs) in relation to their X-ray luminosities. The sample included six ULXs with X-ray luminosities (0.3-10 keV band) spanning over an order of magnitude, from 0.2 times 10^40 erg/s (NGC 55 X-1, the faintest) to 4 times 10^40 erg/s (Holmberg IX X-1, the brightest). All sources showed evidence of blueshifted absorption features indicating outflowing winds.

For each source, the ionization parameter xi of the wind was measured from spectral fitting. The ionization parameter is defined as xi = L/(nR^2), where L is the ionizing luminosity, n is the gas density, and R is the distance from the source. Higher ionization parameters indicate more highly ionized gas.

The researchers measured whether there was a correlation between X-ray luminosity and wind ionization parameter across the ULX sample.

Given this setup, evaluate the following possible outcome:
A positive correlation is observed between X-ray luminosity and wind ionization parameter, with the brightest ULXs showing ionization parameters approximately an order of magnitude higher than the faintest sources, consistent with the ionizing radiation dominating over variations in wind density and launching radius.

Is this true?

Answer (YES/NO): NO